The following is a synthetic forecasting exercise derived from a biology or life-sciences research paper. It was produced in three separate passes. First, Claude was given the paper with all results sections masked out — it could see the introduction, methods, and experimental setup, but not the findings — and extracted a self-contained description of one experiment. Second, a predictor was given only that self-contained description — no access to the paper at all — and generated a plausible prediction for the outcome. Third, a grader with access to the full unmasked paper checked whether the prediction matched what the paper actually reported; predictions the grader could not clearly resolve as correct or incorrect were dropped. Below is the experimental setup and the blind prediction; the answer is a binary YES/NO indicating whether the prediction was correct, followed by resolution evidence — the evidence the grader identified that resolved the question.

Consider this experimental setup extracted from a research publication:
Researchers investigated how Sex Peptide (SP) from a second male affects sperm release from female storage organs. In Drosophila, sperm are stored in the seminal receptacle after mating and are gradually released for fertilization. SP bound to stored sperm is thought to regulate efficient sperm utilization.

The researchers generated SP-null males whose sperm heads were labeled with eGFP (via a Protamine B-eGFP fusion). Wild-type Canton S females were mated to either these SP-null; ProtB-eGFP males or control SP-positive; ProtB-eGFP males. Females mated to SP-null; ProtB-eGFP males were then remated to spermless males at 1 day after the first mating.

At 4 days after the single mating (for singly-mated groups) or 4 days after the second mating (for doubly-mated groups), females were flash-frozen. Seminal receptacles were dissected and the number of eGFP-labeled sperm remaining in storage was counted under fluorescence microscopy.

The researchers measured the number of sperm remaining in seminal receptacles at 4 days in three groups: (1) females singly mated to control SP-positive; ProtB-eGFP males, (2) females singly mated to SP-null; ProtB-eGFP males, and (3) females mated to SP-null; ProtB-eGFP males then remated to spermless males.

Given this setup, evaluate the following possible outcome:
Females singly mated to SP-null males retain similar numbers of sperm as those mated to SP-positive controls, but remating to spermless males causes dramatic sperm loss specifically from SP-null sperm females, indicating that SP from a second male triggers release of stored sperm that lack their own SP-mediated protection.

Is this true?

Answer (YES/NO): NO